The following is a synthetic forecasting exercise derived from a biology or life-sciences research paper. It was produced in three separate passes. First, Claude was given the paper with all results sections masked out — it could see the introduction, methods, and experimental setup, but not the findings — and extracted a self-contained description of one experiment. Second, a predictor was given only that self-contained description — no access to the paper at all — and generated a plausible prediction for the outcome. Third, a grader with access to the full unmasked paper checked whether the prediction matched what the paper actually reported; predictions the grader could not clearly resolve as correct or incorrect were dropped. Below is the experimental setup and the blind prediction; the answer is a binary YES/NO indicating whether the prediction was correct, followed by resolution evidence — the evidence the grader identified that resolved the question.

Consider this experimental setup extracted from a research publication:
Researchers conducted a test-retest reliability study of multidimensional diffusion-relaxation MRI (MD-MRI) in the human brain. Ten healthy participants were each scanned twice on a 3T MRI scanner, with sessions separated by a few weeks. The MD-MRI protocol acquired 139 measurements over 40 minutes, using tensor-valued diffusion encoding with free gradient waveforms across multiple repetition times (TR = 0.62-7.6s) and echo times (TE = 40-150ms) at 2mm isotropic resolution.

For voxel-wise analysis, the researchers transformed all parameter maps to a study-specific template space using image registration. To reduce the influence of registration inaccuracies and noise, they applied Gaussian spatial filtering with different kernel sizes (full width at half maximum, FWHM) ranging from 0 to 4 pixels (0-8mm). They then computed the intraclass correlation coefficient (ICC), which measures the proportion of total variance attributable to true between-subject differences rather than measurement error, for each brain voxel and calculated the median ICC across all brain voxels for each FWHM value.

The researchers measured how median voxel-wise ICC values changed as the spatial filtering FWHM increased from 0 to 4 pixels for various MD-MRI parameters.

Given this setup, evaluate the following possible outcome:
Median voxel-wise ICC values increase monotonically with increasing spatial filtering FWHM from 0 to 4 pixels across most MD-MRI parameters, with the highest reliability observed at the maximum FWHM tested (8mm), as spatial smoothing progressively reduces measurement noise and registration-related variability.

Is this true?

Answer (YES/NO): NO